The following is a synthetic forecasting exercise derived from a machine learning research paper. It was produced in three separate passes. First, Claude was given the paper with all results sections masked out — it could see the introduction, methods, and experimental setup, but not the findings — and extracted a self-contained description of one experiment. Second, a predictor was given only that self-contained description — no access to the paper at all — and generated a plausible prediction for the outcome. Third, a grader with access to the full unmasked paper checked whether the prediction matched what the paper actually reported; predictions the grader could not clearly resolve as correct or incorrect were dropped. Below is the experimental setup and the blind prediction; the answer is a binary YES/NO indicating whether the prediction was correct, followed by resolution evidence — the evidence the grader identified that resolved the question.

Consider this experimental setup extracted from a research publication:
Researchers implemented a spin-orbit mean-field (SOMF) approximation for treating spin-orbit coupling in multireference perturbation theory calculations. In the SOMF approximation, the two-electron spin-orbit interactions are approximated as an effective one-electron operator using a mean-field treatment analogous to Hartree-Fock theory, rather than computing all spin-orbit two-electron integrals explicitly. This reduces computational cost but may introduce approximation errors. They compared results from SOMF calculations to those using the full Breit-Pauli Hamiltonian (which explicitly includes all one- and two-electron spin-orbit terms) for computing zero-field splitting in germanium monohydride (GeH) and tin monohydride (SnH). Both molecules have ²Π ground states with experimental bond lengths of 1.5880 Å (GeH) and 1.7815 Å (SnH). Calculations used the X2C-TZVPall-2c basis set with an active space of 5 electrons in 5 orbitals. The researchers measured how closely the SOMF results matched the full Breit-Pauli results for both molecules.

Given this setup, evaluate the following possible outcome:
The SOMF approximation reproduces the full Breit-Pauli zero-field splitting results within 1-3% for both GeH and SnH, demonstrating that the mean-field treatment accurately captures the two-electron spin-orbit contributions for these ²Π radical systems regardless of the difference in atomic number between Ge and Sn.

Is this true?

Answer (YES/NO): NO